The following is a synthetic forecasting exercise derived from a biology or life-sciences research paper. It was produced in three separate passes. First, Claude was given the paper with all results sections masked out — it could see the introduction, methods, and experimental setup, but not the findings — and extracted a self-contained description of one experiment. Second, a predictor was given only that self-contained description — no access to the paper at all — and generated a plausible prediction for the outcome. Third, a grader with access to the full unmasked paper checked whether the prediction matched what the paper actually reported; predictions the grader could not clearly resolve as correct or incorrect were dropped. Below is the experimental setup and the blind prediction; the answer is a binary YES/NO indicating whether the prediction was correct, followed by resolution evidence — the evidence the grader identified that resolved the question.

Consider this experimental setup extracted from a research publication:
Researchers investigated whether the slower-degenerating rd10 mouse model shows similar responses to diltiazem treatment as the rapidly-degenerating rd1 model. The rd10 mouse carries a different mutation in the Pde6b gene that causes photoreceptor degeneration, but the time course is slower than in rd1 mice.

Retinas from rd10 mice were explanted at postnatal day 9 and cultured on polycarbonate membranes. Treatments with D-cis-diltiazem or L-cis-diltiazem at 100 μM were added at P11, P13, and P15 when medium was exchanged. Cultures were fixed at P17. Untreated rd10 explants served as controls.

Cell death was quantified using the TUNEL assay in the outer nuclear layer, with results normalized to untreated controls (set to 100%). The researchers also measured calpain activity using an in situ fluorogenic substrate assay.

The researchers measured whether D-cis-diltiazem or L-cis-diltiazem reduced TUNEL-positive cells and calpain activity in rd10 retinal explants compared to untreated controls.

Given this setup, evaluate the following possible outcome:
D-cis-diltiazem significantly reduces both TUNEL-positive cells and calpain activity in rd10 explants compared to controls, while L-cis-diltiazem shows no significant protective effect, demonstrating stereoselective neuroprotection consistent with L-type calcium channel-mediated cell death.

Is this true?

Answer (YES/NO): NO